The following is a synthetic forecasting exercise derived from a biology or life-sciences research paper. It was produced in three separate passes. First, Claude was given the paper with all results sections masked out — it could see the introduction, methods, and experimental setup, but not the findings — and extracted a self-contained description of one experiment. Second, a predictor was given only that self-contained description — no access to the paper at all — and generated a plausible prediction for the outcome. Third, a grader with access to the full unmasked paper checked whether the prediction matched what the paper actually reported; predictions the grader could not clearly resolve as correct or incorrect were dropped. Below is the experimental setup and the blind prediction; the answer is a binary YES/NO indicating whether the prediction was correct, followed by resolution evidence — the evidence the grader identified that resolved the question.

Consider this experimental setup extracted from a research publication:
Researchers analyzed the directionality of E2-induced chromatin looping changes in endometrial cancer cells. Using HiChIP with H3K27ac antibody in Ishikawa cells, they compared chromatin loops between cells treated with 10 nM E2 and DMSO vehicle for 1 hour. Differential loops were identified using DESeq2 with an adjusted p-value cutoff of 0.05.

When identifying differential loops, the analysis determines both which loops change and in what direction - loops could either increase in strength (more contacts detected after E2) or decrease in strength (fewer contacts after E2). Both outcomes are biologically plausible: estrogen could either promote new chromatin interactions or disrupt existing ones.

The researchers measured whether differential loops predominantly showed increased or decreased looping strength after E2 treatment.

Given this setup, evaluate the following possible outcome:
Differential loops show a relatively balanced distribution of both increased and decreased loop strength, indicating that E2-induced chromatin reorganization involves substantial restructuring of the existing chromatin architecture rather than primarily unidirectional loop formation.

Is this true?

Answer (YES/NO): NO